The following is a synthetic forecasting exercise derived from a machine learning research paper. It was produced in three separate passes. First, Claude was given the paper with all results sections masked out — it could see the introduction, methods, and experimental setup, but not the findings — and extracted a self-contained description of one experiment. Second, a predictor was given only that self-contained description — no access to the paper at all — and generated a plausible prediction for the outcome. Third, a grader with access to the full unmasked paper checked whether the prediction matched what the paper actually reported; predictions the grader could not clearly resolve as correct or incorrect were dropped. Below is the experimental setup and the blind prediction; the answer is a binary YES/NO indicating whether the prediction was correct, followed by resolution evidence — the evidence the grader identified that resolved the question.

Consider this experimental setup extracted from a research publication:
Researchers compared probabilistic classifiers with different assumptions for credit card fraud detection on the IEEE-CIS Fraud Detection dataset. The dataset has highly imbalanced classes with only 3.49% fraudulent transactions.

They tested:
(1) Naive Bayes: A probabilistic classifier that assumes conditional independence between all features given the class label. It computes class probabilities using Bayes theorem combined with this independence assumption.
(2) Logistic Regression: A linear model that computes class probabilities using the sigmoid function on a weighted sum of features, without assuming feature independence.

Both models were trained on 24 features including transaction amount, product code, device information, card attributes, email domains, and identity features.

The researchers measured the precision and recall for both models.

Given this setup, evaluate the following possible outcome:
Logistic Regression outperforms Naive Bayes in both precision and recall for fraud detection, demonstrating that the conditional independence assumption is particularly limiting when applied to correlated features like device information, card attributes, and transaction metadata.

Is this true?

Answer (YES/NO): NO